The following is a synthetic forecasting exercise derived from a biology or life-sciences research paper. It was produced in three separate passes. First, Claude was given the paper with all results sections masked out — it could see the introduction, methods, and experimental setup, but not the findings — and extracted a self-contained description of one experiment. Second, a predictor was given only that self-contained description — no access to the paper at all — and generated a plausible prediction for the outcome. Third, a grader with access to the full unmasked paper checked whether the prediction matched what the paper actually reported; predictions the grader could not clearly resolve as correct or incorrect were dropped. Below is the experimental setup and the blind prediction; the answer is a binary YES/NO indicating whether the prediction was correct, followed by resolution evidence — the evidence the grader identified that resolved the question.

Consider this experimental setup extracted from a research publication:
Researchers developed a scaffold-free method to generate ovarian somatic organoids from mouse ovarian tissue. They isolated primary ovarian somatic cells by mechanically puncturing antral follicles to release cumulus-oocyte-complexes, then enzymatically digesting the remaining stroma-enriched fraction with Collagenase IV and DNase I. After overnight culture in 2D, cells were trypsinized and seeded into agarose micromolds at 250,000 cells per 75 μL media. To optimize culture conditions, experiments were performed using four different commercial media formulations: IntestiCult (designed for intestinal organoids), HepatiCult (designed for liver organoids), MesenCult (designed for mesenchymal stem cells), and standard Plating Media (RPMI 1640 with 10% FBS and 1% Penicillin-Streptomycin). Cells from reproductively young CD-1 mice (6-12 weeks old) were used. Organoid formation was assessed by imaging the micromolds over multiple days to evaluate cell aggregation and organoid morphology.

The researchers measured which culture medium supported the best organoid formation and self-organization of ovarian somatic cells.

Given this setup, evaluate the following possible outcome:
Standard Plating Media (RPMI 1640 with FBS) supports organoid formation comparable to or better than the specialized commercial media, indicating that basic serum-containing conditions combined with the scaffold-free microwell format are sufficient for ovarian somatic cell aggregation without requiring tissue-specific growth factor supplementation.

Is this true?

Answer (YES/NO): NO